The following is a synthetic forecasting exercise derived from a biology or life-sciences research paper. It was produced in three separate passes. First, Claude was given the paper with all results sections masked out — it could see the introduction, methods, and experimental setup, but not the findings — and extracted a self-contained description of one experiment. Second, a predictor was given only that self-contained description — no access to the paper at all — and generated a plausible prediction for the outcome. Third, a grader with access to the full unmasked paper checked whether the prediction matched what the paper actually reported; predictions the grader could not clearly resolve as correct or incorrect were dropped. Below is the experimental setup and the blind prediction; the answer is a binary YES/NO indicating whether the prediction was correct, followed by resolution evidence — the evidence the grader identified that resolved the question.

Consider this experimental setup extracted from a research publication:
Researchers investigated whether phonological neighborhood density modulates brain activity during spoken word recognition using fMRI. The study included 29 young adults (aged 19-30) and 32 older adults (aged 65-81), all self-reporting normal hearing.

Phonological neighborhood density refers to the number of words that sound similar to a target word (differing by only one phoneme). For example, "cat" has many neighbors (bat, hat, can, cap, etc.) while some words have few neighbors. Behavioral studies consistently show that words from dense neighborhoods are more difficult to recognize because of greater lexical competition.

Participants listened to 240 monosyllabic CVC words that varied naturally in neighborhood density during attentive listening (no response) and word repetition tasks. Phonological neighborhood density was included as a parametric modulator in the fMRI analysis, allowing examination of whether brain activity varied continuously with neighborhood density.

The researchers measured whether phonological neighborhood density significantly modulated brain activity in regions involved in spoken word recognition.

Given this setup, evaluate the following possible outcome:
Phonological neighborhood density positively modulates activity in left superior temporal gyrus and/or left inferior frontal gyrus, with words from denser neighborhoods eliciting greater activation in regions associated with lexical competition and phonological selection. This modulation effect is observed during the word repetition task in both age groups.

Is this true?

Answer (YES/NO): NO